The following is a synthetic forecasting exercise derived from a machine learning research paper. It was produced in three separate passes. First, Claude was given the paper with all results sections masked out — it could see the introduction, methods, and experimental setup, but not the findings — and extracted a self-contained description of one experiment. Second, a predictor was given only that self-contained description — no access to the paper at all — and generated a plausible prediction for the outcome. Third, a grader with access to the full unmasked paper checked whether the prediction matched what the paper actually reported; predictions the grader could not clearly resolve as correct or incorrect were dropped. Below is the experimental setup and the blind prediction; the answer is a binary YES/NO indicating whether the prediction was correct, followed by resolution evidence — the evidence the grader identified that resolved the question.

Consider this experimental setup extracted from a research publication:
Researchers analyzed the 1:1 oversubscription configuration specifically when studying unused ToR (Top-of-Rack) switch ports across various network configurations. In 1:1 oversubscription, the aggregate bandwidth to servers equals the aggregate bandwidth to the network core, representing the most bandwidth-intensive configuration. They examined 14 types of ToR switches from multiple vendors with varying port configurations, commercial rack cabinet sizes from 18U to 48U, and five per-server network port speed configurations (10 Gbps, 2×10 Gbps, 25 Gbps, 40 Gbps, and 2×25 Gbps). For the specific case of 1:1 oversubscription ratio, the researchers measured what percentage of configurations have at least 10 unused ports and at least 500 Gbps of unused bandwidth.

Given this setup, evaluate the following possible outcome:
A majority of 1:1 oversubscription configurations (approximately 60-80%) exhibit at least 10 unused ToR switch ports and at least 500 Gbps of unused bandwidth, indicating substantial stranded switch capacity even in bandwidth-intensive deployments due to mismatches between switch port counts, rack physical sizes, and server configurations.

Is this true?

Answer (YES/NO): NO